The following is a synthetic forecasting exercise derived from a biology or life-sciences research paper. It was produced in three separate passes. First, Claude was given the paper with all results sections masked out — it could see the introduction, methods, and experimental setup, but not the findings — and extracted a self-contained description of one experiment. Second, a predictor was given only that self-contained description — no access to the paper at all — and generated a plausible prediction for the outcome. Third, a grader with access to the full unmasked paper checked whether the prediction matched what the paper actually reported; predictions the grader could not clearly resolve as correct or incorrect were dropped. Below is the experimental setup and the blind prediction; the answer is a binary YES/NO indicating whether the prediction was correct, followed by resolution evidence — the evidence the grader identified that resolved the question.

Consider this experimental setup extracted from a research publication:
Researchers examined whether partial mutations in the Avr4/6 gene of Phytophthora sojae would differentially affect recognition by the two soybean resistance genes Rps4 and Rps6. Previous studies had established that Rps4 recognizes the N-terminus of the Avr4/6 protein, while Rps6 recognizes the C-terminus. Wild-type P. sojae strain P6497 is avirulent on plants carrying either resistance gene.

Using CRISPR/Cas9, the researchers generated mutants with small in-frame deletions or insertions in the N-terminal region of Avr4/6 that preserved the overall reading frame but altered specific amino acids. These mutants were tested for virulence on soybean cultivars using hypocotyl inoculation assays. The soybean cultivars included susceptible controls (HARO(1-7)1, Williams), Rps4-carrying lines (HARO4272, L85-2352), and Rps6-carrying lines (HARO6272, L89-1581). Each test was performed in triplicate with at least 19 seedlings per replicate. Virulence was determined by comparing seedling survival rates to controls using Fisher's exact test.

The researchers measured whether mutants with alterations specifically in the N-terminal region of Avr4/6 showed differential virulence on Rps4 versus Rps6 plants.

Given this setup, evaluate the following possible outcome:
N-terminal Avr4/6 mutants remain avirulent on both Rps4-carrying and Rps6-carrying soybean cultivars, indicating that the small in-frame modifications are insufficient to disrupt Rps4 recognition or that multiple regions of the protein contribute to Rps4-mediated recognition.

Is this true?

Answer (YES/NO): NO